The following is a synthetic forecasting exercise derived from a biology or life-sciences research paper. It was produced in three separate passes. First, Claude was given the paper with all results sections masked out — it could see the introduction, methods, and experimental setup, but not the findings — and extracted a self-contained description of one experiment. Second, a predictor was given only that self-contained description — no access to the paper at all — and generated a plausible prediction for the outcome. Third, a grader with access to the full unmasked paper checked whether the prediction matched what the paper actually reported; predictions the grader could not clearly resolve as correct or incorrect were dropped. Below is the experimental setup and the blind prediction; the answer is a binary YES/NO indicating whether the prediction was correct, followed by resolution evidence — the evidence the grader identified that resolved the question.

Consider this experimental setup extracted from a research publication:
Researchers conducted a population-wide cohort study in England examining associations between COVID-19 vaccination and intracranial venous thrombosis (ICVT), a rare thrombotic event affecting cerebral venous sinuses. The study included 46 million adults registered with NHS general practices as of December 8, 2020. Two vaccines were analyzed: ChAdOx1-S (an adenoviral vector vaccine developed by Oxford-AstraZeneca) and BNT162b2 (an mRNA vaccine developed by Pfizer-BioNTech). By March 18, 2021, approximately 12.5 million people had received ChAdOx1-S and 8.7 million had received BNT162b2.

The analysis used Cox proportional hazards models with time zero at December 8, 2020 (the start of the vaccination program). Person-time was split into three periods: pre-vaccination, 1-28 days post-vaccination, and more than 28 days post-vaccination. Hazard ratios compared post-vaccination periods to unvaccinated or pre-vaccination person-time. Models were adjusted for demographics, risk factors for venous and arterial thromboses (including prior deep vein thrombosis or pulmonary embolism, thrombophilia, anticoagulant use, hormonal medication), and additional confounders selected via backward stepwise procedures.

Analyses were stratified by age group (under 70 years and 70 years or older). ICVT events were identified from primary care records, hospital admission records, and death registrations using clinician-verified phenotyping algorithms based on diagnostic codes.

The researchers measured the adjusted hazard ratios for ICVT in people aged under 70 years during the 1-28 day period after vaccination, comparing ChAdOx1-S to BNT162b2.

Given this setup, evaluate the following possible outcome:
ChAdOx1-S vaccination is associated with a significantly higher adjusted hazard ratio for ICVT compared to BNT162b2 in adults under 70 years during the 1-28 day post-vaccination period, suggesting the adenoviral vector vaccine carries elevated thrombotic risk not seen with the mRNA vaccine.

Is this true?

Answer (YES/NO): YES